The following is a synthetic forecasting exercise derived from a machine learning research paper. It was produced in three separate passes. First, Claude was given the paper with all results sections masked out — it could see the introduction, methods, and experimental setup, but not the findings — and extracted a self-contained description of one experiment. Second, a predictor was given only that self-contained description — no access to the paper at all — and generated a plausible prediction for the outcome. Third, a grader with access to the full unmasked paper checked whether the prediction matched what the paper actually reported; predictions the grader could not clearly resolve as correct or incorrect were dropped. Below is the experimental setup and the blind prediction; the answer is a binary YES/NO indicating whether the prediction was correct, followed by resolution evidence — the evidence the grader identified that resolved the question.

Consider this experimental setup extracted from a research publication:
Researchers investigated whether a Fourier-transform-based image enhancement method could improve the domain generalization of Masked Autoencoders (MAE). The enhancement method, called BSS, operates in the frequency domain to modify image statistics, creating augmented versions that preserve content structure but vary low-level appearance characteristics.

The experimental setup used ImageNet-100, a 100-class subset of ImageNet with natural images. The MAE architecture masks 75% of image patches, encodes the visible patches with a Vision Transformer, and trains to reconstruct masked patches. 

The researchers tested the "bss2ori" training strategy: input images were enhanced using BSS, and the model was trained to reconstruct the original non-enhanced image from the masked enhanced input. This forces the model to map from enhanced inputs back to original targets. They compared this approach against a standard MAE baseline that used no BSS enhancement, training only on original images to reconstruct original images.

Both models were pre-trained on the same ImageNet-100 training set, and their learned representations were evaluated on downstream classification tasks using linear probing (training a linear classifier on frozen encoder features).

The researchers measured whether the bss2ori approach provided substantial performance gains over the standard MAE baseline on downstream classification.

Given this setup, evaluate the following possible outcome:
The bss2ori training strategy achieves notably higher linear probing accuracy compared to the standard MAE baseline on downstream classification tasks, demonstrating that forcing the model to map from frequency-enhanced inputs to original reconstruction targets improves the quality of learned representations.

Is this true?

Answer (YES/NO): NO